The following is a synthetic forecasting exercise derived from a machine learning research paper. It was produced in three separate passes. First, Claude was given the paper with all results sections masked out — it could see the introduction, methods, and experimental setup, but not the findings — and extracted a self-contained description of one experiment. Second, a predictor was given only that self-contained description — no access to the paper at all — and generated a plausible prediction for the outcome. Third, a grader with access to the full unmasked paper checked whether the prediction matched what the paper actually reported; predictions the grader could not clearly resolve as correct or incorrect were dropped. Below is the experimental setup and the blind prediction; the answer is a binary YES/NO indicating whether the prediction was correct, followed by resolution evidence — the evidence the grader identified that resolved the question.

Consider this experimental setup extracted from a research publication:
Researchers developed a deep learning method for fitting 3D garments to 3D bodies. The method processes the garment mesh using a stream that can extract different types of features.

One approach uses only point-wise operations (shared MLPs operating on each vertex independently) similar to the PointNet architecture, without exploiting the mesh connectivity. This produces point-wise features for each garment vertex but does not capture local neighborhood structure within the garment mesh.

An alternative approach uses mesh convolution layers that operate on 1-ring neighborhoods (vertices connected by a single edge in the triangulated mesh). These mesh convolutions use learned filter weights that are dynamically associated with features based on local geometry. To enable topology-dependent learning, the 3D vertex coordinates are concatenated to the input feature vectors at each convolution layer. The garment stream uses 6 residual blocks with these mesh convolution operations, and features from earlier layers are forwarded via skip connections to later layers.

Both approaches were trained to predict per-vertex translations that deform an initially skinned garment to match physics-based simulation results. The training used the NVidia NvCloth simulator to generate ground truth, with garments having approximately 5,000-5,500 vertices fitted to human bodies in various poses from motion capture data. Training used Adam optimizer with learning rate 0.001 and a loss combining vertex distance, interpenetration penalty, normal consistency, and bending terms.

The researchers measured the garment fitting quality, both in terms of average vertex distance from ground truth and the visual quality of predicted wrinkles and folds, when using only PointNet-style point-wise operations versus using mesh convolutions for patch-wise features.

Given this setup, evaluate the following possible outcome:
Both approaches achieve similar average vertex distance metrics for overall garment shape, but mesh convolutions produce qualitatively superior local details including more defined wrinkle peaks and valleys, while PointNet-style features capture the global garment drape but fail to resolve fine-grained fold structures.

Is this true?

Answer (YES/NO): NO